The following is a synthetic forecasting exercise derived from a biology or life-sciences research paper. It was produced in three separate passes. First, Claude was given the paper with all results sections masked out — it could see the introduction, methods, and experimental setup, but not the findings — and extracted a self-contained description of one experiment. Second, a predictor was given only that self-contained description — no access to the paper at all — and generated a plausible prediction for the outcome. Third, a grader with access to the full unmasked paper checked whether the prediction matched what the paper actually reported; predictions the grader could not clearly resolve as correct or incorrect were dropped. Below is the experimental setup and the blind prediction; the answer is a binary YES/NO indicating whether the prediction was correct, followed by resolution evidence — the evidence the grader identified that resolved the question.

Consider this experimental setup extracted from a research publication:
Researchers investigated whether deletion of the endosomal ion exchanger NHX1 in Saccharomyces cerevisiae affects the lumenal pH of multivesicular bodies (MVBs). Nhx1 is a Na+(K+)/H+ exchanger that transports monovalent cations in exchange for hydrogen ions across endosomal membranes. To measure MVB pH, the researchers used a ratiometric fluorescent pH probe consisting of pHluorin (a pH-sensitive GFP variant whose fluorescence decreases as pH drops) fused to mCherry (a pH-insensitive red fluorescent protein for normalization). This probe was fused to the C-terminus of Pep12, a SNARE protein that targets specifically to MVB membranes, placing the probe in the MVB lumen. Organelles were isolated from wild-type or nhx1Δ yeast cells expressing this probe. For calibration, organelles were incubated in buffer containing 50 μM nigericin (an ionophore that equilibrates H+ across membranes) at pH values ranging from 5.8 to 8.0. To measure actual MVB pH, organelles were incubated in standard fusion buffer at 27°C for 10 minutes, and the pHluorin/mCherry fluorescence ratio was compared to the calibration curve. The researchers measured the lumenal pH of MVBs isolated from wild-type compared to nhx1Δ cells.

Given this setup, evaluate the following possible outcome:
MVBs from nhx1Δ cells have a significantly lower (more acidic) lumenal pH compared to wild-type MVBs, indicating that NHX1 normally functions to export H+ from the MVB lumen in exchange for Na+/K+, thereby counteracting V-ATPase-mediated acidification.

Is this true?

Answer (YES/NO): YES